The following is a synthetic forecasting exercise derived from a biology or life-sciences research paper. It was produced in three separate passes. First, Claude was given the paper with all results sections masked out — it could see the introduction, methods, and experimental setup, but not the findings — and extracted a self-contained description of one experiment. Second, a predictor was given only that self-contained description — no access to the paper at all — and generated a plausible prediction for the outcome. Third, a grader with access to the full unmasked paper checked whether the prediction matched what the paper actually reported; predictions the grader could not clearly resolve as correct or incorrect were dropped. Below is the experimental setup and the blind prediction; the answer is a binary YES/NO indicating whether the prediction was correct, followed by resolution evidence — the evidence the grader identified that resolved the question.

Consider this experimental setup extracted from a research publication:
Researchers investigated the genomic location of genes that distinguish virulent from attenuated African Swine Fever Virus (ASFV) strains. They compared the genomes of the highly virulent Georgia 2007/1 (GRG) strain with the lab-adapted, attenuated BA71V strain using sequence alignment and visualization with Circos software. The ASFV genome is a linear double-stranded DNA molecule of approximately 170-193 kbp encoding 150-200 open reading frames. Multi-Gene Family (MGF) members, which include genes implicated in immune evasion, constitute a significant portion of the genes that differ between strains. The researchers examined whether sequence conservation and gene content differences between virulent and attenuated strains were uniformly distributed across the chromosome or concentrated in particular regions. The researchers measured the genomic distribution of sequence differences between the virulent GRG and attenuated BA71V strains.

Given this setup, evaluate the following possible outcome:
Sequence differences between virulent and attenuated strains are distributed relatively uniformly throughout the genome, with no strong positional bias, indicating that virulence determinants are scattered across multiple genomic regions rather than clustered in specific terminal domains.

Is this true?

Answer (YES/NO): NO